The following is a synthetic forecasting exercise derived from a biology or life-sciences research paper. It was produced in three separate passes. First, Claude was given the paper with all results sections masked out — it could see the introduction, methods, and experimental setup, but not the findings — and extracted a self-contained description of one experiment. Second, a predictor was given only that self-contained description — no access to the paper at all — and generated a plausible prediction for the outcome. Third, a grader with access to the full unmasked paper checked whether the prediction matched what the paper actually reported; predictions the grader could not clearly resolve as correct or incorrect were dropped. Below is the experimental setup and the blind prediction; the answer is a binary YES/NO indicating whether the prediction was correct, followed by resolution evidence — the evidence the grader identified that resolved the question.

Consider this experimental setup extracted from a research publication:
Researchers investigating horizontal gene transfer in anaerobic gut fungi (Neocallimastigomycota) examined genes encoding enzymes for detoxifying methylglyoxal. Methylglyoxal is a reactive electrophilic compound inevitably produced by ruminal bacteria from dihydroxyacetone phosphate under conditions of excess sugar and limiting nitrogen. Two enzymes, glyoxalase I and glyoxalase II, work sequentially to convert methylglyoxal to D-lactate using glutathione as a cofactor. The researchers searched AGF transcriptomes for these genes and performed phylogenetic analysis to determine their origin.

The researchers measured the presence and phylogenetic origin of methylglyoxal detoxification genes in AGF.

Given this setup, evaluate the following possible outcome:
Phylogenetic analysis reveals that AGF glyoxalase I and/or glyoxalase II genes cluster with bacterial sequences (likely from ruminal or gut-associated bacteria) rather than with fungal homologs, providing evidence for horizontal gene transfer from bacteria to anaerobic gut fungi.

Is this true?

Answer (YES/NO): YES